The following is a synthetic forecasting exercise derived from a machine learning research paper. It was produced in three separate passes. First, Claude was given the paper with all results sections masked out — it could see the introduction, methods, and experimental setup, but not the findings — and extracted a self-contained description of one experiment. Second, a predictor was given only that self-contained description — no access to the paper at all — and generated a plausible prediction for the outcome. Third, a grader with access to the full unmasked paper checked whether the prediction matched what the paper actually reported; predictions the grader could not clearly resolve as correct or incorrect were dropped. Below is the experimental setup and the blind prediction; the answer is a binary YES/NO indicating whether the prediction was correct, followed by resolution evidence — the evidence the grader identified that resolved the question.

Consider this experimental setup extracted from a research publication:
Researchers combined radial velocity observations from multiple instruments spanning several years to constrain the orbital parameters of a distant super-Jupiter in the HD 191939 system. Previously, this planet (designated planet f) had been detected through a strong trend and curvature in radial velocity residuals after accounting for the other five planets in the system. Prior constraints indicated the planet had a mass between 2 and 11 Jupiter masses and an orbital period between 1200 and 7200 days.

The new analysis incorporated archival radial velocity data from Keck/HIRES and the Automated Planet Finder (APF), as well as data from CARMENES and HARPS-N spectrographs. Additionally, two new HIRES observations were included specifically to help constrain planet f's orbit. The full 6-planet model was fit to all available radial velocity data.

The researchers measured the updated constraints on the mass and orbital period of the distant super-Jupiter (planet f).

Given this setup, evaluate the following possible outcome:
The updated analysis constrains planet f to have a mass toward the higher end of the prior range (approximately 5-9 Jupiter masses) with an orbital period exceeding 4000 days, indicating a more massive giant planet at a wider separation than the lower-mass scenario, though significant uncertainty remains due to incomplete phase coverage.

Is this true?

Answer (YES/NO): NO